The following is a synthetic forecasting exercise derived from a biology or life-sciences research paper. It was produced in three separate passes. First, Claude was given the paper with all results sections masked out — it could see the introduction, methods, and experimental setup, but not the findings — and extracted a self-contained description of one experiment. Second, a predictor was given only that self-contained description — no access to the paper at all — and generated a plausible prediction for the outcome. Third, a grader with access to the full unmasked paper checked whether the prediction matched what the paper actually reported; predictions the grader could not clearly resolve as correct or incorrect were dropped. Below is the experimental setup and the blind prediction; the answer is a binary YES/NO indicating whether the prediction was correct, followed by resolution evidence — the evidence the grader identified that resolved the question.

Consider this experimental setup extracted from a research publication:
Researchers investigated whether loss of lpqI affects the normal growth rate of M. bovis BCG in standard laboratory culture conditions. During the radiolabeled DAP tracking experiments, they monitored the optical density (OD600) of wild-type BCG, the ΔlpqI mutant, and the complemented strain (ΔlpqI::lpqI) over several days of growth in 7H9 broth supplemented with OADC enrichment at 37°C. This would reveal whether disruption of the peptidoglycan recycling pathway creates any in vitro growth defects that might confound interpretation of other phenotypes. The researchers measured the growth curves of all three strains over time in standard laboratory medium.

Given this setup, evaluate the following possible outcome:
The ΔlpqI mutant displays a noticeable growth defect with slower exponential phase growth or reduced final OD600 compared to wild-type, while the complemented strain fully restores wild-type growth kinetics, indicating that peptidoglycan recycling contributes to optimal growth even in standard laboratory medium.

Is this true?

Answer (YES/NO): NO